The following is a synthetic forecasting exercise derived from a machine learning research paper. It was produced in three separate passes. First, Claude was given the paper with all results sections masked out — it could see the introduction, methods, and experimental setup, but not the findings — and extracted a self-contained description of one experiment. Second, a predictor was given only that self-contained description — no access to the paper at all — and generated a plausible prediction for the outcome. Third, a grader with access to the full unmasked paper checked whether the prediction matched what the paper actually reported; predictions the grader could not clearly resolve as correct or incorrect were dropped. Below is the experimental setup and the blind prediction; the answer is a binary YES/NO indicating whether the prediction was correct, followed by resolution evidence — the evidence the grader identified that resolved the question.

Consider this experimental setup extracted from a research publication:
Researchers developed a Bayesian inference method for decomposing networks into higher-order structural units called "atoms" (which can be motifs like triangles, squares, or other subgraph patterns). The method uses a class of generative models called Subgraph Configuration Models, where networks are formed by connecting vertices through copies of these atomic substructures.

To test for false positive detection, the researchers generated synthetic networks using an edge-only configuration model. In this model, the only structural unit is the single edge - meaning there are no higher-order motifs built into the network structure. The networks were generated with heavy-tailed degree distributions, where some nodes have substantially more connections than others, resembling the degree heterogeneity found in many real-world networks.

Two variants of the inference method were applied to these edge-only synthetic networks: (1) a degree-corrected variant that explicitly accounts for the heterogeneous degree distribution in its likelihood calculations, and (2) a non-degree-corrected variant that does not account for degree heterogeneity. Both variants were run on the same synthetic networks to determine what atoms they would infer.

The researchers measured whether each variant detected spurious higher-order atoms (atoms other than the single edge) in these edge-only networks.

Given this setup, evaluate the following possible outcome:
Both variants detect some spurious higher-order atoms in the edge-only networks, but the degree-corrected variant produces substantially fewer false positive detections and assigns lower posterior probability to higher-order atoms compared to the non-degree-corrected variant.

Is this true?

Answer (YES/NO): NO